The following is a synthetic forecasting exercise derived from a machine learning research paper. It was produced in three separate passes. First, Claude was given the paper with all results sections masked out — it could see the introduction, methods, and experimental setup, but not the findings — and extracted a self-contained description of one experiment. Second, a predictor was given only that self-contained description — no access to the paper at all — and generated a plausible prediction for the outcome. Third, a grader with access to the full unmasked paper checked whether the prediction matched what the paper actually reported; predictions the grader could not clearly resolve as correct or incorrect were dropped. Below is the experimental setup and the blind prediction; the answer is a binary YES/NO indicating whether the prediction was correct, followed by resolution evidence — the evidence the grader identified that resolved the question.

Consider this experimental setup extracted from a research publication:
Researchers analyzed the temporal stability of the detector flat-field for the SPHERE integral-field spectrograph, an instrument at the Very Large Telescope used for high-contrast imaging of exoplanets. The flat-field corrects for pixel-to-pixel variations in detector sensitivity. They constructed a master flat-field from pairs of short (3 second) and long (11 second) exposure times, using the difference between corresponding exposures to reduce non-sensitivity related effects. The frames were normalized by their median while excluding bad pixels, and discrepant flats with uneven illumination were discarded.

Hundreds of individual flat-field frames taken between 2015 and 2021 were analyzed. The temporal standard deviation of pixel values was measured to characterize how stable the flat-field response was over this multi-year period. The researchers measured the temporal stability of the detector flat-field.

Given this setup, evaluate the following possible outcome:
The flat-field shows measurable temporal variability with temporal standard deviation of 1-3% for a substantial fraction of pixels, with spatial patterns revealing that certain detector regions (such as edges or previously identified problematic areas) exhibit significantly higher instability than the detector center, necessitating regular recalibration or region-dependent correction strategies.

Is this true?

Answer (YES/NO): NO